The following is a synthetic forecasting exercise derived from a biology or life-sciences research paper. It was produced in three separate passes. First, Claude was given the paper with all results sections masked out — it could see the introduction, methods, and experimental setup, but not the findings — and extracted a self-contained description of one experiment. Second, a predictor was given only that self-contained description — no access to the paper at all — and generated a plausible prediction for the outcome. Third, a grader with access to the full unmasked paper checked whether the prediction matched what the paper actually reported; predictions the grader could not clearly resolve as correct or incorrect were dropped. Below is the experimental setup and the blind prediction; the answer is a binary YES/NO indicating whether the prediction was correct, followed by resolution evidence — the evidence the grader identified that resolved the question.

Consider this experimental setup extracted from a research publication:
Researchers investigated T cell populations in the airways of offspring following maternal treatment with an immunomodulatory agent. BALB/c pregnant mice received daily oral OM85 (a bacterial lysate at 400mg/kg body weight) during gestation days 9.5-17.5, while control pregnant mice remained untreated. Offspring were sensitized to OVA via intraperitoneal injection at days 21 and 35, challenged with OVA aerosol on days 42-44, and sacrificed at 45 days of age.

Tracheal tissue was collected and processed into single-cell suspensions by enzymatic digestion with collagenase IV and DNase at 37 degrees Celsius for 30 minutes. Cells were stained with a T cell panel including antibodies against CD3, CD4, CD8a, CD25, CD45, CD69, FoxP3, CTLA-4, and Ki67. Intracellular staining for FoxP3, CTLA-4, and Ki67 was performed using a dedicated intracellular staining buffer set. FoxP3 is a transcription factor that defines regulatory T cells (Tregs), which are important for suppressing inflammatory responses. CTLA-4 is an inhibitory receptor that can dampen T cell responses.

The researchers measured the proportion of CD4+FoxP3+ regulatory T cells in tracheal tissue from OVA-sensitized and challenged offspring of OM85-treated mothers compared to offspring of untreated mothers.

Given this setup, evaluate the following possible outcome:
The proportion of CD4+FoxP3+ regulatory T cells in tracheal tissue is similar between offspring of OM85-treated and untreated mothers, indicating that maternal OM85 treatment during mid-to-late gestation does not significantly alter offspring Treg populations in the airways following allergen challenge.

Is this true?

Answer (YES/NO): NO